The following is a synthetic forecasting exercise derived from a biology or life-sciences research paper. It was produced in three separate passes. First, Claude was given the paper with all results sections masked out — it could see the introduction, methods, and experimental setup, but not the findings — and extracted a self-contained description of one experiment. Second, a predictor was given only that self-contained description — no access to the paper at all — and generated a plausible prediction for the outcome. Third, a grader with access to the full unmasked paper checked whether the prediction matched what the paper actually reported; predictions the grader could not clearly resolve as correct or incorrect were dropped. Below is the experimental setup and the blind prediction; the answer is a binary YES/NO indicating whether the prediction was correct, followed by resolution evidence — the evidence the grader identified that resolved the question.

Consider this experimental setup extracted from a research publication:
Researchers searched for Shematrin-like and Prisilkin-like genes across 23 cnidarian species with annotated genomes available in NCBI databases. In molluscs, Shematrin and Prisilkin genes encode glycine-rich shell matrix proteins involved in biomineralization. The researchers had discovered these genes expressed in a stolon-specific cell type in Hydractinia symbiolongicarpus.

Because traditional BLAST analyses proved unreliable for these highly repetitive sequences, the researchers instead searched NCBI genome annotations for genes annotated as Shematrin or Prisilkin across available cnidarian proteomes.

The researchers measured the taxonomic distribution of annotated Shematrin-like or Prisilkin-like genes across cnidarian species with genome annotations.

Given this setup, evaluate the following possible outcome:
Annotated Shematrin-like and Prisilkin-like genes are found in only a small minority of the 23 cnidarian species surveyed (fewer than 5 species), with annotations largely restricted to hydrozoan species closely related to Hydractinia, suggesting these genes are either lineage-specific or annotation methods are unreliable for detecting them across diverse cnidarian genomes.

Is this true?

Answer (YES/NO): NO